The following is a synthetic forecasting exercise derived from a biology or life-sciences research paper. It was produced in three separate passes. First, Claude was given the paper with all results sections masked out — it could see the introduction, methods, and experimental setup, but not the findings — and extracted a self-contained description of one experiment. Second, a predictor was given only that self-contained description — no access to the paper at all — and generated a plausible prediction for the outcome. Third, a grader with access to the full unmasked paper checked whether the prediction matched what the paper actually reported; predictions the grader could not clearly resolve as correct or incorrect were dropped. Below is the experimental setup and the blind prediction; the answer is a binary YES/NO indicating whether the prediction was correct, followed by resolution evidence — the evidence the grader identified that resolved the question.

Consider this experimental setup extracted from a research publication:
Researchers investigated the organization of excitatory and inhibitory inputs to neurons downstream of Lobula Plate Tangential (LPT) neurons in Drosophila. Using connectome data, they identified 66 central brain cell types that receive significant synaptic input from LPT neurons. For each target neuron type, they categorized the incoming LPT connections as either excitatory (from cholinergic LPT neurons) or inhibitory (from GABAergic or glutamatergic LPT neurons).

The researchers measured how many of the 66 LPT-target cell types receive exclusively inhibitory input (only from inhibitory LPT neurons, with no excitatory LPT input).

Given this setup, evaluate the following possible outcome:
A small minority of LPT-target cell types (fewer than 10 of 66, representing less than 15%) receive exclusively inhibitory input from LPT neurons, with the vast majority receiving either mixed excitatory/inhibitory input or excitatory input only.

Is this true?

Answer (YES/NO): YES